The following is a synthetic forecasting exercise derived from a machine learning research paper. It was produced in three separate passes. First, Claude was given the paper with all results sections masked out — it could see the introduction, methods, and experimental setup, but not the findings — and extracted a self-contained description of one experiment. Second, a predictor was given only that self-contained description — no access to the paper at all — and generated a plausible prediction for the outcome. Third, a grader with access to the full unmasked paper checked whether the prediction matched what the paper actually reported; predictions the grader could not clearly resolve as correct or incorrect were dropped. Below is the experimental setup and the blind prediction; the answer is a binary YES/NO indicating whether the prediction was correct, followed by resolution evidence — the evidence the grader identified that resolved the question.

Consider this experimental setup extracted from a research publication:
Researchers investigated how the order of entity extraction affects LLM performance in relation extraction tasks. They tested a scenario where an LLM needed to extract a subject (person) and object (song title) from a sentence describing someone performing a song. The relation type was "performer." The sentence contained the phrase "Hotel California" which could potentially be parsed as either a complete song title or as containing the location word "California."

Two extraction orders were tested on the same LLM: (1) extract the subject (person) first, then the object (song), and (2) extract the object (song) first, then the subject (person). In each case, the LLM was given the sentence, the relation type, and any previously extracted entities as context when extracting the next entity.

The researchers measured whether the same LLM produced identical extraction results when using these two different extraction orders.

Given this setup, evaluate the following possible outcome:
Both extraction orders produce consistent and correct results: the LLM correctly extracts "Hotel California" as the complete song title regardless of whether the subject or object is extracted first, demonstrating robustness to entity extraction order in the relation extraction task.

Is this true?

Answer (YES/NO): NO